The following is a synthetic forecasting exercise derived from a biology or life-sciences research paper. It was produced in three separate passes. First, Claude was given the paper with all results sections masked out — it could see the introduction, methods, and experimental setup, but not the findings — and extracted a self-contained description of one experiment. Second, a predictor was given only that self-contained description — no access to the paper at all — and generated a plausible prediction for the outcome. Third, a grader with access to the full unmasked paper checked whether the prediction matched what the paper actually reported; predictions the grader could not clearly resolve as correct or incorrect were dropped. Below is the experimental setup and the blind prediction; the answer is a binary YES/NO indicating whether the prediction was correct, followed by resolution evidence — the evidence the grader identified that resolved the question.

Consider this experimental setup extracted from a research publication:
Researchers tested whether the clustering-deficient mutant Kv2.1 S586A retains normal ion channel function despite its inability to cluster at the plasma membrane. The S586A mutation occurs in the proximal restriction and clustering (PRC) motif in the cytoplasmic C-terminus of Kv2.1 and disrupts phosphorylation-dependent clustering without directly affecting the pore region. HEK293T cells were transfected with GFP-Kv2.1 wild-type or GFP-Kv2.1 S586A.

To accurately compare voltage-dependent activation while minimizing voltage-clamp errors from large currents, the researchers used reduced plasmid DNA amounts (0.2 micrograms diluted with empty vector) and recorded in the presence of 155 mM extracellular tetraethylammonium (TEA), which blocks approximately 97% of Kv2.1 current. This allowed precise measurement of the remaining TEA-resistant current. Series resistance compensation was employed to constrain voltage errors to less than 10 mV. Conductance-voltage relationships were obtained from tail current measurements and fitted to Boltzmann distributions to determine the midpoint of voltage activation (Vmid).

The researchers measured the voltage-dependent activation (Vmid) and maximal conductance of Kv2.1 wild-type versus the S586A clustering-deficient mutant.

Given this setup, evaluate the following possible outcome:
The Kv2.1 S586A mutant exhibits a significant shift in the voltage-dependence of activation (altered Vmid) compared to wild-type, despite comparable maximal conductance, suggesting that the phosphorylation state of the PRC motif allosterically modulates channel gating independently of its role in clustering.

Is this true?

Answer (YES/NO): NO